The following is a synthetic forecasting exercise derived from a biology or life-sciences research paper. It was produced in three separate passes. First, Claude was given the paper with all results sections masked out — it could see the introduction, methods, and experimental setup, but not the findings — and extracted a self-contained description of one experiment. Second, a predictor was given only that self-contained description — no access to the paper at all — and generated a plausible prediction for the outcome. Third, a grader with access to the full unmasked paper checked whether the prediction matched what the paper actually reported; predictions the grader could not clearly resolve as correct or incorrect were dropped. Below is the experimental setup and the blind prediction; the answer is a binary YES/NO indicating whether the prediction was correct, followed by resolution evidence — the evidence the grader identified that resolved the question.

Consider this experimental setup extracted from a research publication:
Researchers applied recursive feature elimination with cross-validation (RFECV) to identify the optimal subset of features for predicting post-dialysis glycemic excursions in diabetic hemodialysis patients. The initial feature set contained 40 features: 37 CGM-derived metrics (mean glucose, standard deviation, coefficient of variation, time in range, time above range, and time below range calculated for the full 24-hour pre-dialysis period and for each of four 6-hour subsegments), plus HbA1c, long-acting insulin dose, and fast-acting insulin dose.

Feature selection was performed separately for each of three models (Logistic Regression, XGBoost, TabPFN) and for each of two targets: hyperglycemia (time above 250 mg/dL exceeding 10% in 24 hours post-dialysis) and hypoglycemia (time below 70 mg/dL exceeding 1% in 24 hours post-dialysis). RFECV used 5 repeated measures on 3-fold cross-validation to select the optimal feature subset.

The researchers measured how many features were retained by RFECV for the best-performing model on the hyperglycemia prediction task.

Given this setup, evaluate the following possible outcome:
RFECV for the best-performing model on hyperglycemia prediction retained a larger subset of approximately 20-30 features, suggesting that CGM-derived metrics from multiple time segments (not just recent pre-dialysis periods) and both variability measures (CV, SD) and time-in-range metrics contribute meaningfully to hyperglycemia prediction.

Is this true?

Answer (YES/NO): NO